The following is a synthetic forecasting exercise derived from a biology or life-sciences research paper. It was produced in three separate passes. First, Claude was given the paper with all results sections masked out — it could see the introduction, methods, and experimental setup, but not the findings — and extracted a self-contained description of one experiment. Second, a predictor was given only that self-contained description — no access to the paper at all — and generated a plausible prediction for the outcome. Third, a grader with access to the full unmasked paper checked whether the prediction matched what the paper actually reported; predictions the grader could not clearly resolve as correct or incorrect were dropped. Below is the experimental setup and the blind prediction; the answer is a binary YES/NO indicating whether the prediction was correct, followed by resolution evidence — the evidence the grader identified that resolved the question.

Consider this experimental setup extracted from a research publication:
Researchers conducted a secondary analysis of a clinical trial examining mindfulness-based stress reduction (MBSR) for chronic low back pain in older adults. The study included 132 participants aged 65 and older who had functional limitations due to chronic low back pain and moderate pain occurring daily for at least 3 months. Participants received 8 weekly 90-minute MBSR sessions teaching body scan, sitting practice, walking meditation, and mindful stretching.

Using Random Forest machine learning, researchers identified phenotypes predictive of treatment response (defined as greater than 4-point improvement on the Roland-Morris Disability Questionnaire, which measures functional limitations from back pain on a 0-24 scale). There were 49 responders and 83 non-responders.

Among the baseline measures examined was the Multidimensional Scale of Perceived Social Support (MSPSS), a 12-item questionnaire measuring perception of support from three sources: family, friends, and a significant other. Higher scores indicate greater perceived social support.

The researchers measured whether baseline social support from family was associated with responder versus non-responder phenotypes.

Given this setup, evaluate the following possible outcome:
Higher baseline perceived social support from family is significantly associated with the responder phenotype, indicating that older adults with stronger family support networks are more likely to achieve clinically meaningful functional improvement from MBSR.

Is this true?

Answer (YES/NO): NO